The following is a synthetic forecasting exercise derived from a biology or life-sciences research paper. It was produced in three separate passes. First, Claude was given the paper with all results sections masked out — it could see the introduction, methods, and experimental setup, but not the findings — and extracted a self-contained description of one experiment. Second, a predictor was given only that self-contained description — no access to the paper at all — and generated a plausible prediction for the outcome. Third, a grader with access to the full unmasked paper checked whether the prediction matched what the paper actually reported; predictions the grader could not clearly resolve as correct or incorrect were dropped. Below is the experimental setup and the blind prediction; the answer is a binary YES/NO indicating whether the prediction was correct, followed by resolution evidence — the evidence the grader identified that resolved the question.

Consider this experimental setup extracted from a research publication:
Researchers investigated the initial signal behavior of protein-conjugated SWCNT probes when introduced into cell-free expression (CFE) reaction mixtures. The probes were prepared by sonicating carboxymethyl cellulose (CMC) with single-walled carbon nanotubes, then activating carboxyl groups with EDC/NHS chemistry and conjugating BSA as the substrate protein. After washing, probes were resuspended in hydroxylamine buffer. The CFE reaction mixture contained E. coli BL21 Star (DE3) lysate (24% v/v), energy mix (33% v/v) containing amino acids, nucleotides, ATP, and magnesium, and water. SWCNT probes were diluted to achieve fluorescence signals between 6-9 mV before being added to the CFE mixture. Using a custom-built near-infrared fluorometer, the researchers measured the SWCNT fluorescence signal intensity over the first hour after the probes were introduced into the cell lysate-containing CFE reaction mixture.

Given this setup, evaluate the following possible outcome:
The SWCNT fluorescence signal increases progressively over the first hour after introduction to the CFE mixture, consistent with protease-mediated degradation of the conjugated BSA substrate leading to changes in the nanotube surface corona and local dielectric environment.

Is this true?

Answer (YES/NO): NO